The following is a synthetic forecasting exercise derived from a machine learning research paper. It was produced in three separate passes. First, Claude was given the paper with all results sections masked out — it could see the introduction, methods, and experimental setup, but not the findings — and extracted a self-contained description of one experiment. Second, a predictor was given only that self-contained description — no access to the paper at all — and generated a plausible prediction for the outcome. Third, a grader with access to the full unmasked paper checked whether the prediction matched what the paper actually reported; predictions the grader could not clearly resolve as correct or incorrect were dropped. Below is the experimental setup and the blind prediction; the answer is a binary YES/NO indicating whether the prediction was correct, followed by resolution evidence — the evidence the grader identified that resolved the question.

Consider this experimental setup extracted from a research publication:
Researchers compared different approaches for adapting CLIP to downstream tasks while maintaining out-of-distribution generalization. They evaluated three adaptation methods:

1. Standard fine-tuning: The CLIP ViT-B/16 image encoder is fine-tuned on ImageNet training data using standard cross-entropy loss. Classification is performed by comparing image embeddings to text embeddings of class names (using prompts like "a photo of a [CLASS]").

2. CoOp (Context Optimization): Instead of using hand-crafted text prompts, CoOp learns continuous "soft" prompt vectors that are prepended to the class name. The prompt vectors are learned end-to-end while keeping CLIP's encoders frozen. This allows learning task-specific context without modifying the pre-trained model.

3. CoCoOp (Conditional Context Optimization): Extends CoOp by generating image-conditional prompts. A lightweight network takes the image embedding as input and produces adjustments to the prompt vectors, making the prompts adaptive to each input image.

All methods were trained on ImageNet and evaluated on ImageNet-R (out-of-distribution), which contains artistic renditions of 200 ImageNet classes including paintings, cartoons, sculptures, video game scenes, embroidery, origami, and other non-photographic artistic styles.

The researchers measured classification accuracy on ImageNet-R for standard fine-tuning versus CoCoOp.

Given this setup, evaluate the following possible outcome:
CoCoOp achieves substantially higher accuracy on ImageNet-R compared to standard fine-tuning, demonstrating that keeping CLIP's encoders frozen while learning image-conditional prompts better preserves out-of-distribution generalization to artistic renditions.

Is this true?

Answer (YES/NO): NO